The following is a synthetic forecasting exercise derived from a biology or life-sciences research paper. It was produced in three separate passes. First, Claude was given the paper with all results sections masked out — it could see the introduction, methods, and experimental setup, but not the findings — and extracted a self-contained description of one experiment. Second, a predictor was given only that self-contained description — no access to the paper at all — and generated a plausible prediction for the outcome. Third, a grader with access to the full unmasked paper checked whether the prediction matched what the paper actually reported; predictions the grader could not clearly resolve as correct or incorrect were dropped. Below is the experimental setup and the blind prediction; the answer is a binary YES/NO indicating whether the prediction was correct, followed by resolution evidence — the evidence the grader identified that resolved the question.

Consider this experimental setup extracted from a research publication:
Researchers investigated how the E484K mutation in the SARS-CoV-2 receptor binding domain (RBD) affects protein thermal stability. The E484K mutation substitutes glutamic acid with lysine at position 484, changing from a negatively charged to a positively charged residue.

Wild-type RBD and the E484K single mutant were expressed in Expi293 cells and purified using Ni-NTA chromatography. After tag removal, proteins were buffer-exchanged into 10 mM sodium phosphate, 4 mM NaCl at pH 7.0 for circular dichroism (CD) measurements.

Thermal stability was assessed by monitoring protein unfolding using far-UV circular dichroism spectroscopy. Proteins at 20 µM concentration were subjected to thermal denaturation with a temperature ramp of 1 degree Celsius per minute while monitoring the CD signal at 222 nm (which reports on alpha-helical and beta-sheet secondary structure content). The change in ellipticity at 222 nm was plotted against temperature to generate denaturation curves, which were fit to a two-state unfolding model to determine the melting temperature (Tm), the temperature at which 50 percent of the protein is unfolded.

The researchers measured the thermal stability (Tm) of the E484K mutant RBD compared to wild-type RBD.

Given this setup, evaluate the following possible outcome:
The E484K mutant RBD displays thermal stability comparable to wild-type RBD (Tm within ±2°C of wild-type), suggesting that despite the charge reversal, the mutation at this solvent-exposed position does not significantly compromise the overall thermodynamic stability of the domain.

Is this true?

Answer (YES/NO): NO